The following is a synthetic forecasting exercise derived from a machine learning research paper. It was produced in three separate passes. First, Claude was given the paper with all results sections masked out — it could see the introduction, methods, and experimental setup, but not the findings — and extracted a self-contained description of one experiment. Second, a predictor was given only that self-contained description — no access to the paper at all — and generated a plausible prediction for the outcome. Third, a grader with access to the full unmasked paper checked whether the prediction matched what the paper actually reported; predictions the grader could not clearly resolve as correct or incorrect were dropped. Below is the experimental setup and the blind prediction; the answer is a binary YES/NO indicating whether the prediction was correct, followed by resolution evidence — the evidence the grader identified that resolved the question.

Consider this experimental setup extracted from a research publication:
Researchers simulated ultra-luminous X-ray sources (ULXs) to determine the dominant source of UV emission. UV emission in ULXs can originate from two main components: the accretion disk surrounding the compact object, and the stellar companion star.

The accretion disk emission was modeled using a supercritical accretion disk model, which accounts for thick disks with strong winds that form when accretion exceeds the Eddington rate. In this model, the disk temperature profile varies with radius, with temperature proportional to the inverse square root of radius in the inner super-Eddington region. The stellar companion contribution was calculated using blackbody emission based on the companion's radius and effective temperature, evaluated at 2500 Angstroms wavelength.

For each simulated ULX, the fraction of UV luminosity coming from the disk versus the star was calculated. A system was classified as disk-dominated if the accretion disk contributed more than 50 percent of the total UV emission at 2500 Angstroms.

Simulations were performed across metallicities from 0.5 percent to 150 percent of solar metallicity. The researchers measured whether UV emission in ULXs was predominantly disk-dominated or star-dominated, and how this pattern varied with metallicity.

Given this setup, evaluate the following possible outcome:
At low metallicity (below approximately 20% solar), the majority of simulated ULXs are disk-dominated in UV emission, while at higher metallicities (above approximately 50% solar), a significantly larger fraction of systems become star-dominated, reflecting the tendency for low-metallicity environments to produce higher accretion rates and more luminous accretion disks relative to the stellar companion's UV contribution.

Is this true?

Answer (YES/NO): NO